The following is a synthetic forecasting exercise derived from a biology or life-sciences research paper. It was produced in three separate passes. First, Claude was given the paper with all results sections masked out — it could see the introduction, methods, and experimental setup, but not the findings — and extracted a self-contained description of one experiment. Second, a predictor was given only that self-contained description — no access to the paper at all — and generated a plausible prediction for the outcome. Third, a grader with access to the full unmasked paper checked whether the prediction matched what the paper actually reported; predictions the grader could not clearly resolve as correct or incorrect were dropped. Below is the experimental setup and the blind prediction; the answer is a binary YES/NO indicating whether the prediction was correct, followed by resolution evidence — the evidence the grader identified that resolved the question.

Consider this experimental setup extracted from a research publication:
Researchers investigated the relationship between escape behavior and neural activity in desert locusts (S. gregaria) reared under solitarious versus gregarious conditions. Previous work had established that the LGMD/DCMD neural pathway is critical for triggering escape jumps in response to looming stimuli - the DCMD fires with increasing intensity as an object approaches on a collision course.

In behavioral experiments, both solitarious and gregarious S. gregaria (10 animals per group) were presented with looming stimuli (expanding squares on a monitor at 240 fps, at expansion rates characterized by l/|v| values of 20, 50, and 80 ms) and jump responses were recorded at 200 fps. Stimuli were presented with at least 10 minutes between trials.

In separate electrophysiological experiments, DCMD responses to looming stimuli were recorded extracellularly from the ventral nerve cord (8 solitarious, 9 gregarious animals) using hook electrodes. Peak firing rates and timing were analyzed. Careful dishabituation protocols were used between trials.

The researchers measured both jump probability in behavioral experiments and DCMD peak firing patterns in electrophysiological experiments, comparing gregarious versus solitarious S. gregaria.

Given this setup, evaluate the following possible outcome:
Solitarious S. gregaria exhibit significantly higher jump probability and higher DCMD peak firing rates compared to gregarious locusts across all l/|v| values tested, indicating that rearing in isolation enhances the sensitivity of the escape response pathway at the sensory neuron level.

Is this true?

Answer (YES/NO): NO